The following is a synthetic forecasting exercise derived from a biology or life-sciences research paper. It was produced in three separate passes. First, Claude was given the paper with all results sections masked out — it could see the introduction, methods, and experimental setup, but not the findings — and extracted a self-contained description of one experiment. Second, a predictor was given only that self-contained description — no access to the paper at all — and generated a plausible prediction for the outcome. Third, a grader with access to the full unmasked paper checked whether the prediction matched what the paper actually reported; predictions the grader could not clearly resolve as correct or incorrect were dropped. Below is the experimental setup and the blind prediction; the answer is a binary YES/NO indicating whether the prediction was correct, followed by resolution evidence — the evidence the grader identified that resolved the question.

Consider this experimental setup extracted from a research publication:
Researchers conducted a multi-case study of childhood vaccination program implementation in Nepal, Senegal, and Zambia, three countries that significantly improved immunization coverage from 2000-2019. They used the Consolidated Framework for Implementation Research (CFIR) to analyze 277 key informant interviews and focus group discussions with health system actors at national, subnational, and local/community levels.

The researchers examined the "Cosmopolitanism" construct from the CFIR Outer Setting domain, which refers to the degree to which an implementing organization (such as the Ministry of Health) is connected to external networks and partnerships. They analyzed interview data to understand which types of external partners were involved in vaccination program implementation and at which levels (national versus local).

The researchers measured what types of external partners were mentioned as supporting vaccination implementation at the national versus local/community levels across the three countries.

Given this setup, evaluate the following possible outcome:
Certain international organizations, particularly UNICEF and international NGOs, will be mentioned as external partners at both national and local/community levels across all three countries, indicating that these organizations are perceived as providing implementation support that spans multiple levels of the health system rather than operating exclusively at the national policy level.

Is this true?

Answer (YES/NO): NO